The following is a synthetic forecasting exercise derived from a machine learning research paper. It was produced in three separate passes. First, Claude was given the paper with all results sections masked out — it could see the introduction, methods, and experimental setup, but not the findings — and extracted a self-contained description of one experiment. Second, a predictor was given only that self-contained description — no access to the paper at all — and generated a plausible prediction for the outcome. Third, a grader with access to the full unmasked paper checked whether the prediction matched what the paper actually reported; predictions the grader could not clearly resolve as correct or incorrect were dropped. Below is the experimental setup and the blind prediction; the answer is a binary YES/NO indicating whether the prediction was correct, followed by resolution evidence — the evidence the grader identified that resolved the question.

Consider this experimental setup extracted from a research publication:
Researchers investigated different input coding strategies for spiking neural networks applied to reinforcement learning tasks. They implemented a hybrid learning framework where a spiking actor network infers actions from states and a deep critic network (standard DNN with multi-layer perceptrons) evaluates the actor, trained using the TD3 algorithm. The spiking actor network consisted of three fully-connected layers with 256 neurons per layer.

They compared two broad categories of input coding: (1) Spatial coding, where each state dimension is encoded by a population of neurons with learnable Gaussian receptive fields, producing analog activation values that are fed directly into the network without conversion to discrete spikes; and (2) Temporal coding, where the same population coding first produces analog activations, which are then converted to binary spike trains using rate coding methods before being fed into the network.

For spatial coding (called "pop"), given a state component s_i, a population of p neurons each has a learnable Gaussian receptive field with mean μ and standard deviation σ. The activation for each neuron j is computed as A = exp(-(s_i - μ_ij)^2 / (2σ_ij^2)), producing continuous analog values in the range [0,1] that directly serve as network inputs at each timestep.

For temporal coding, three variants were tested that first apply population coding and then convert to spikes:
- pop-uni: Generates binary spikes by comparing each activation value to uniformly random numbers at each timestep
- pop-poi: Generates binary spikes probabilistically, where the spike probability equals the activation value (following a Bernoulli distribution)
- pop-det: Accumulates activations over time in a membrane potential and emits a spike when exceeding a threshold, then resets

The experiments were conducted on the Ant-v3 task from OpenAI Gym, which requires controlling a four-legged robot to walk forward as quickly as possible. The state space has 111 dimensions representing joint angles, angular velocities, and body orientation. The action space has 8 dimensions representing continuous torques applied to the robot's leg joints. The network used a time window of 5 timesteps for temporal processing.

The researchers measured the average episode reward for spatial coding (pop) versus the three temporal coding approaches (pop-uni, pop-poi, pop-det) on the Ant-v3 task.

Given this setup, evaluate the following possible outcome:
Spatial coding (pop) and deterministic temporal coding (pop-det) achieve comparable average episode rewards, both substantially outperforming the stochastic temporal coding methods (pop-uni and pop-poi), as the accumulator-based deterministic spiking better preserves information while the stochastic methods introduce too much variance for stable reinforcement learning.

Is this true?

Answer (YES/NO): NO